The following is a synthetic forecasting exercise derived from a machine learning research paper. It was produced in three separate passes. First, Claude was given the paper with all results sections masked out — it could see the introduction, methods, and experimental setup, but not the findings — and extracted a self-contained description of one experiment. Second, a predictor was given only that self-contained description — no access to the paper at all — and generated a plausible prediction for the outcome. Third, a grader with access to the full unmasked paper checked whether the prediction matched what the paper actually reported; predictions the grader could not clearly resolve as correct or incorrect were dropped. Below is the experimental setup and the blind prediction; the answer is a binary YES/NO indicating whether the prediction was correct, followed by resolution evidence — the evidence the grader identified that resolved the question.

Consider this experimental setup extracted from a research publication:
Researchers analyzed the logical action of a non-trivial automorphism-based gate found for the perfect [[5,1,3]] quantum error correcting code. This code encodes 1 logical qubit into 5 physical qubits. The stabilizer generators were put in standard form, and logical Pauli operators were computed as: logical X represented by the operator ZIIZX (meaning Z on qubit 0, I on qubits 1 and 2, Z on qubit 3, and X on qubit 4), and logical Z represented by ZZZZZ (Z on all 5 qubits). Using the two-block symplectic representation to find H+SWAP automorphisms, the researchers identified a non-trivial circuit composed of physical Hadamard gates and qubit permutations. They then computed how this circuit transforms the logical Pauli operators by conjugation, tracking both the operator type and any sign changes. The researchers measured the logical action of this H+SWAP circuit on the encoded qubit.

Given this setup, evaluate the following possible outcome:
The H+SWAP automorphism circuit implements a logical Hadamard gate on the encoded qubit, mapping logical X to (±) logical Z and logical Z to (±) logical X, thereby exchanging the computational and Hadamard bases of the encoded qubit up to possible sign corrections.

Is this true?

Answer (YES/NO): NO